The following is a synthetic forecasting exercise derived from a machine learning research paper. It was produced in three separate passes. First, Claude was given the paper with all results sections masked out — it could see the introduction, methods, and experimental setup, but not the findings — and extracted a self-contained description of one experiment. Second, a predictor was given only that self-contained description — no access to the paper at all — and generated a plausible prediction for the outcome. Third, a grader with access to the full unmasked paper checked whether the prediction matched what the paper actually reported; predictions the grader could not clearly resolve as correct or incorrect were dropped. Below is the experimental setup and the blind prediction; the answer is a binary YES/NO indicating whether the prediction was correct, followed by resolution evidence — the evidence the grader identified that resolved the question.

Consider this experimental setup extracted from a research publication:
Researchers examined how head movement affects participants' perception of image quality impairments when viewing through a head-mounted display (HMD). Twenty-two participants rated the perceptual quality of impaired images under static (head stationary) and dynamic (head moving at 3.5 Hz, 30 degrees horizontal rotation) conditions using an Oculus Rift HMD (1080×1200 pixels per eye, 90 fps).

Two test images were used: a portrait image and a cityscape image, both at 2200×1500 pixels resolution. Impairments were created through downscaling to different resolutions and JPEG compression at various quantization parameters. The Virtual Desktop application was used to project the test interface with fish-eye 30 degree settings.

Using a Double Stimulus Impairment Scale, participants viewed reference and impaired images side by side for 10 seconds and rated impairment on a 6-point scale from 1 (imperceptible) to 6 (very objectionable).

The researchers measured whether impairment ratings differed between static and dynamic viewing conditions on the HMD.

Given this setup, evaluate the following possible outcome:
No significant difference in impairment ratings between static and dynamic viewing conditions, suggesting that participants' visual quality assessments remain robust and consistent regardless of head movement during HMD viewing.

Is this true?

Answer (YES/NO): NO